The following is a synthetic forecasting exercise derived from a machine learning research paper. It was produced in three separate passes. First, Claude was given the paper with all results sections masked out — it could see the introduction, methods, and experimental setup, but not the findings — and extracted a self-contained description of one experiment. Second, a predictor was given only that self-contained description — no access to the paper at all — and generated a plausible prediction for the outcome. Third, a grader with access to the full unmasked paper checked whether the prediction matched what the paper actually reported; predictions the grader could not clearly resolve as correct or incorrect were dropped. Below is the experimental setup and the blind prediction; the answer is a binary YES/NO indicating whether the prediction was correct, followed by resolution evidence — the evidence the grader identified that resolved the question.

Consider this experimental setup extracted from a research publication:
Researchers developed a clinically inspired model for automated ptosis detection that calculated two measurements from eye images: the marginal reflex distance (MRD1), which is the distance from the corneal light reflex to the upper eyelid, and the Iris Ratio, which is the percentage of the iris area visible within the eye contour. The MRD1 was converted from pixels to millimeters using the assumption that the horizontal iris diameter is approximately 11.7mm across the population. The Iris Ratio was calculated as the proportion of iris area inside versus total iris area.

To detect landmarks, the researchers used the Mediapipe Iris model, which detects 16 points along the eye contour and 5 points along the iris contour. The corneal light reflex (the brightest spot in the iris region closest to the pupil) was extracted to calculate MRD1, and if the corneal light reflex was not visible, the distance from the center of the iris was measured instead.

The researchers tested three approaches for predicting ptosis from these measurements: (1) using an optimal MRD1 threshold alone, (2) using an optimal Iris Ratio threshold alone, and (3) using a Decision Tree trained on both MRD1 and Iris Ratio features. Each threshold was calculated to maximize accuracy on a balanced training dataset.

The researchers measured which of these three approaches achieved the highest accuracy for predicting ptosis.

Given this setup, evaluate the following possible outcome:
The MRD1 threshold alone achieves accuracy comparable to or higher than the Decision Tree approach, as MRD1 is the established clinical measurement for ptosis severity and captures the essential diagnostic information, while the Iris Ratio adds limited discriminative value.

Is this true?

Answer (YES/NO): NO